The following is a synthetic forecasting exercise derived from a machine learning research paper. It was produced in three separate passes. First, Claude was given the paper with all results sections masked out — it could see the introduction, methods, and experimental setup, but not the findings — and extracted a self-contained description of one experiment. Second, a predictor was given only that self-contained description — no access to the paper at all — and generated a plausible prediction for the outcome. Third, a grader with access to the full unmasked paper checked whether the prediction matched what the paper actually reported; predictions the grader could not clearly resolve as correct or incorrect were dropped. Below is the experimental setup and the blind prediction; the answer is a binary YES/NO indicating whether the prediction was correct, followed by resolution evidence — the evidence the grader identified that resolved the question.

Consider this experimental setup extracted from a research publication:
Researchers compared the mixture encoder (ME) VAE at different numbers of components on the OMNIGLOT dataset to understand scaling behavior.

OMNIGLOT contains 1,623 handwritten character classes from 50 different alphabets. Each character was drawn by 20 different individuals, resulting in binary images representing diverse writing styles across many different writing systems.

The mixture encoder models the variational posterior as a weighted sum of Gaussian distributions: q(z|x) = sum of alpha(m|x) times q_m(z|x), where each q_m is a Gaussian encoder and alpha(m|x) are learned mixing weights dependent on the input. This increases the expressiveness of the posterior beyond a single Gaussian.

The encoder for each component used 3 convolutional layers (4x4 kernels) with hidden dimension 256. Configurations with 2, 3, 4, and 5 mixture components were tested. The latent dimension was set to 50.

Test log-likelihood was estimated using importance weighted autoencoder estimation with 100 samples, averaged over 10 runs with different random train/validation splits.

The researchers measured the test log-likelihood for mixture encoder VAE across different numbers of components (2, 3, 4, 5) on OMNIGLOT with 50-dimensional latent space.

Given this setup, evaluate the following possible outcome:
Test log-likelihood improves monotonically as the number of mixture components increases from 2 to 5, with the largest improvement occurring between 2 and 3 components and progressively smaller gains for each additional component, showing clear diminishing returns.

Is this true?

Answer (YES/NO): NO